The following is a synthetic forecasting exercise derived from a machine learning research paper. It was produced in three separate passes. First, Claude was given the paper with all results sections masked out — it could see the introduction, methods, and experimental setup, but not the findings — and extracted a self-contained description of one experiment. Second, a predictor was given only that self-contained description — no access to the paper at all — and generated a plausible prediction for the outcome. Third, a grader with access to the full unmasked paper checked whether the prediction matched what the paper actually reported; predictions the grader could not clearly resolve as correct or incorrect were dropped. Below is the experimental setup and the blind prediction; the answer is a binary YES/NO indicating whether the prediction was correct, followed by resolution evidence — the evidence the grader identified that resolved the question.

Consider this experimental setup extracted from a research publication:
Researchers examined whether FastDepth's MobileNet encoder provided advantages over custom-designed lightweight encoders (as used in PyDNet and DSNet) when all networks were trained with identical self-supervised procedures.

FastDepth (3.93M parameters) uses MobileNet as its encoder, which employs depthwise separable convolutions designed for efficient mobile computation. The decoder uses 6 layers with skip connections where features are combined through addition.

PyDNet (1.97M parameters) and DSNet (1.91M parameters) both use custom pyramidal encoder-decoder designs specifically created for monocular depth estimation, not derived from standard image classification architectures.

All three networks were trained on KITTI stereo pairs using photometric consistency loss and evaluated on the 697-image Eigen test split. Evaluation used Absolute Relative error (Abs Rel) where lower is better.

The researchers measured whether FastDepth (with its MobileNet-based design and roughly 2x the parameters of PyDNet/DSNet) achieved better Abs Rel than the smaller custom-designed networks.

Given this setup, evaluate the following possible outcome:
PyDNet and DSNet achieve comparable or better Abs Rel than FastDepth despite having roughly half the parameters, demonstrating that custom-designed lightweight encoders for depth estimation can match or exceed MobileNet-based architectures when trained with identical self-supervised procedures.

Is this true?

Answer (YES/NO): YES